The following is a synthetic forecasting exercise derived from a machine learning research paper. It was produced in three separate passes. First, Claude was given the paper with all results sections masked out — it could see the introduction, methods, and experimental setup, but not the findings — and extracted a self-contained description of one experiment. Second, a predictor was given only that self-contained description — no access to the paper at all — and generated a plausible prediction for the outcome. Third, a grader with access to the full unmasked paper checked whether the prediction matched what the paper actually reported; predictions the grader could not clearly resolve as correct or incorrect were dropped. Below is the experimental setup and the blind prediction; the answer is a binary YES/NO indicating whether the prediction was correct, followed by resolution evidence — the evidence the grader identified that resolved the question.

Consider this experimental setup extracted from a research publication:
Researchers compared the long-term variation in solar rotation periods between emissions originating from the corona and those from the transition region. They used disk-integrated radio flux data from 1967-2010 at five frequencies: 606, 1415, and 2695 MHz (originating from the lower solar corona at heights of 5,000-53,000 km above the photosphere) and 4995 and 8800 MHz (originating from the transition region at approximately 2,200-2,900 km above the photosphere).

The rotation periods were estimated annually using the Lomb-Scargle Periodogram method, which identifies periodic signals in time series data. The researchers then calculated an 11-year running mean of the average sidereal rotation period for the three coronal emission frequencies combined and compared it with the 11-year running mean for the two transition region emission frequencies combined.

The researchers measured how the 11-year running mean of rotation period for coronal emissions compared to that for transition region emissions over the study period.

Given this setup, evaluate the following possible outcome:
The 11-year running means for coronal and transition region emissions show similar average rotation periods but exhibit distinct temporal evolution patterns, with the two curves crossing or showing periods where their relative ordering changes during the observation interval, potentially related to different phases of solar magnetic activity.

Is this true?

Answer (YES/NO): YES